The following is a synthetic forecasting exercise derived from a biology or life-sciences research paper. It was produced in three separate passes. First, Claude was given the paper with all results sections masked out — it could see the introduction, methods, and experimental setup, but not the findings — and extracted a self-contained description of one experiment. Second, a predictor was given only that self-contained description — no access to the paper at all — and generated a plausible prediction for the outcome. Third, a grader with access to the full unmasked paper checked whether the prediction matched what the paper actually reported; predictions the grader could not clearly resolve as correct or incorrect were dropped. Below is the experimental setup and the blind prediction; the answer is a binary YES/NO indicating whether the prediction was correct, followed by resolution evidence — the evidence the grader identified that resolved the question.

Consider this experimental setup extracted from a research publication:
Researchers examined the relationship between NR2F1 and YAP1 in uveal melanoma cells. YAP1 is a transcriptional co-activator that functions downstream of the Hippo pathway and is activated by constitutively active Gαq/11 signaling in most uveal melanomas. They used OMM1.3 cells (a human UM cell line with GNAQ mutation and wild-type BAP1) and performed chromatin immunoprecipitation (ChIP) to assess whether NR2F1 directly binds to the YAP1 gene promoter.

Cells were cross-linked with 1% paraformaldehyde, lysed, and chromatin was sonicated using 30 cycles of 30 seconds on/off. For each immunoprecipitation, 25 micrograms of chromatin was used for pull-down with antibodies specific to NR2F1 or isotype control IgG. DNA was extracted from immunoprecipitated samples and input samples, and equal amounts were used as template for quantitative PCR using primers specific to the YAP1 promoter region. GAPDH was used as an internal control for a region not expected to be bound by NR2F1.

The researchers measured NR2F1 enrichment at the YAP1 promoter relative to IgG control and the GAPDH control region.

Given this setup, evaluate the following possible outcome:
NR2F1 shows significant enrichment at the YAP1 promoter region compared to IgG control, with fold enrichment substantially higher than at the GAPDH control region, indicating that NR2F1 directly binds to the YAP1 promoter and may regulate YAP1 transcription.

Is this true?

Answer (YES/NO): YES